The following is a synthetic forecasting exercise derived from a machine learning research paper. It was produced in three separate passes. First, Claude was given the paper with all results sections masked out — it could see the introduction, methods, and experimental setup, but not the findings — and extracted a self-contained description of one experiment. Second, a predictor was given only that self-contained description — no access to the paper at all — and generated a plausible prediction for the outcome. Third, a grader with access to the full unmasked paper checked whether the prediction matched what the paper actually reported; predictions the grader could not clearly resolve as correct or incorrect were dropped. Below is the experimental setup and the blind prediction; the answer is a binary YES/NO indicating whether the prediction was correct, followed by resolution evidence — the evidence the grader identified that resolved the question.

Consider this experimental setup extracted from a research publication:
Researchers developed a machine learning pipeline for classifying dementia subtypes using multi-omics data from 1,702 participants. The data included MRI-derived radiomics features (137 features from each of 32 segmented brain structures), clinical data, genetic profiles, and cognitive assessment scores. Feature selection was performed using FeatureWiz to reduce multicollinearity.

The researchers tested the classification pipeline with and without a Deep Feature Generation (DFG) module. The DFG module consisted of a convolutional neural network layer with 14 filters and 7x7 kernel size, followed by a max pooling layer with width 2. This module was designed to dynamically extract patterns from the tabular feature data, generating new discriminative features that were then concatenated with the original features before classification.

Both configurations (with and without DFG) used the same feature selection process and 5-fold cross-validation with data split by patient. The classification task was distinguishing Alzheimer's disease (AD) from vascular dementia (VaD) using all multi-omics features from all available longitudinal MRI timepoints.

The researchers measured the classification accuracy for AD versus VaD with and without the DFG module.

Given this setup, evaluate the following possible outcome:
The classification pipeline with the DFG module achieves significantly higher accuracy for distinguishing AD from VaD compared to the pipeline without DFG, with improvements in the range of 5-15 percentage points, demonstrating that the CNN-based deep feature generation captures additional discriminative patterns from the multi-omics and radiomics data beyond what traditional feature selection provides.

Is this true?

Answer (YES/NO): NO